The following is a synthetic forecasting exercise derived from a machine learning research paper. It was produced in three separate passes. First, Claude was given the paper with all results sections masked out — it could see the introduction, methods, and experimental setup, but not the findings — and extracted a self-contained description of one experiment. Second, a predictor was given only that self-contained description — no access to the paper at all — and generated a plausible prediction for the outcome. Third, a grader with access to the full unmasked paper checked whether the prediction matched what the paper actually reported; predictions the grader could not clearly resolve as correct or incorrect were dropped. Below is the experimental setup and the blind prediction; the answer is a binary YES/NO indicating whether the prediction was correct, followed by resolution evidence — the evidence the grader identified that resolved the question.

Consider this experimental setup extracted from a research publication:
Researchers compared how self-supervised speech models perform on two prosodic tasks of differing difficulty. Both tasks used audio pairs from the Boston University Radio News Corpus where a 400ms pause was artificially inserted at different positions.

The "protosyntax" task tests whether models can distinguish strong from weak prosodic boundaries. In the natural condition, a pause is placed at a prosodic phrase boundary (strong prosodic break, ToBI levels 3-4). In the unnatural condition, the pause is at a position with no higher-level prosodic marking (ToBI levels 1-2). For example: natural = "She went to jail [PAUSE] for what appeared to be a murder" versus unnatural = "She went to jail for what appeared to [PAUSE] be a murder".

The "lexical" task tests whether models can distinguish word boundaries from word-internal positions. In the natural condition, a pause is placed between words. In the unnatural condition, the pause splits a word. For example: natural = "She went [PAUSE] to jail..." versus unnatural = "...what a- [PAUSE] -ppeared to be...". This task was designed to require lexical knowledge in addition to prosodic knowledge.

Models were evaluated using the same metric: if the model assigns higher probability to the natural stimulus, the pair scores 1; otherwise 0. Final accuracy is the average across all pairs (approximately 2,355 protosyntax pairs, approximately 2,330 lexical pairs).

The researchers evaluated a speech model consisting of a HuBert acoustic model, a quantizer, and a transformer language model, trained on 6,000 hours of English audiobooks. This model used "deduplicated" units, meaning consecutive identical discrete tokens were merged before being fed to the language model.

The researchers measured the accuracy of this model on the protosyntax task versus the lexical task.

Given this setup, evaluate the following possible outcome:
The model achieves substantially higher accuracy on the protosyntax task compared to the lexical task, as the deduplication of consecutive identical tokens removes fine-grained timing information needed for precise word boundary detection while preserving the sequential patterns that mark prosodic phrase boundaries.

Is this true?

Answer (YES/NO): NO